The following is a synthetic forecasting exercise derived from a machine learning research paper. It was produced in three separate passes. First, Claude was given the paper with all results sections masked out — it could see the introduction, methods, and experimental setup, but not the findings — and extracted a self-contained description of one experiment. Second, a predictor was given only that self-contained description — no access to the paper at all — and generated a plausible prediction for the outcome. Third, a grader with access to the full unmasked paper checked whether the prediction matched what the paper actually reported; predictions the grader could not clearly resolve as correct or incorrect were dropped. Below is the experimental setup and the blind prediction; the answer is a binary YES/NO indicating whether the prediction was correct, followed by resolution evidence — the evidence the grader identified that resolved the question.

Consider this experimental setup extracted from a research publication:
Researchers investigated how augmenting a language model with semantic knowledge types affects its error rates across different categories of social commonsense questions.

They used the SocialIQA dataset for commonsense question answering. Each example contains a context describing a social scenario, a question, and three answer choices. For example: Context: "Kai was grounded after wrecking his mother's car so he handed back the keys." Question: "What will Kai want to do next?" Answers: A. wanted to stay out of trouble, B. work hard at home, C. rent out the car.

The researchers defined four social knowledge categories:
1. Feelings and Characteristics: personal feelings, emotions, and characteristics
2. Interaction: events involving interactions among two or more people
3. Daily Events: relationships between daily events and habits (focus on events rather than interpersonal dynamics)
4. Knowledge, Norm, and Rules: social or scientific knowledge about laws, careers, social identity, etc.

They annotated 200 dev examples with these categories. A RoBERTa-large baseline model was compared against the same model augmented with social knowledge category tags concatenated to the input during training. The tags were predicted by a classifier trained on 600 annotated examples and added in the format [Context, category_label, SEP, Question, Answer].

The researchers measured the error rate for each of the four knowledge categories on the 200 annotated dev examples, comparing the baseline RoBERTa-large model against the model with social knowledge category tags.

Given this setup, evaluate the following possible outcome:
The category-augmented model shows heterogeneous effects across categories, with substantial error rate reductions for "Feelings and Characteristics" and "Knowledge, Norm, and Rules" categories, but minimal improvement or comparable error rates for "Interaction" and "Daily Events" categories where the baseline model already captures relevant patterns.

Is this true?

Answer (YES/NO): NO